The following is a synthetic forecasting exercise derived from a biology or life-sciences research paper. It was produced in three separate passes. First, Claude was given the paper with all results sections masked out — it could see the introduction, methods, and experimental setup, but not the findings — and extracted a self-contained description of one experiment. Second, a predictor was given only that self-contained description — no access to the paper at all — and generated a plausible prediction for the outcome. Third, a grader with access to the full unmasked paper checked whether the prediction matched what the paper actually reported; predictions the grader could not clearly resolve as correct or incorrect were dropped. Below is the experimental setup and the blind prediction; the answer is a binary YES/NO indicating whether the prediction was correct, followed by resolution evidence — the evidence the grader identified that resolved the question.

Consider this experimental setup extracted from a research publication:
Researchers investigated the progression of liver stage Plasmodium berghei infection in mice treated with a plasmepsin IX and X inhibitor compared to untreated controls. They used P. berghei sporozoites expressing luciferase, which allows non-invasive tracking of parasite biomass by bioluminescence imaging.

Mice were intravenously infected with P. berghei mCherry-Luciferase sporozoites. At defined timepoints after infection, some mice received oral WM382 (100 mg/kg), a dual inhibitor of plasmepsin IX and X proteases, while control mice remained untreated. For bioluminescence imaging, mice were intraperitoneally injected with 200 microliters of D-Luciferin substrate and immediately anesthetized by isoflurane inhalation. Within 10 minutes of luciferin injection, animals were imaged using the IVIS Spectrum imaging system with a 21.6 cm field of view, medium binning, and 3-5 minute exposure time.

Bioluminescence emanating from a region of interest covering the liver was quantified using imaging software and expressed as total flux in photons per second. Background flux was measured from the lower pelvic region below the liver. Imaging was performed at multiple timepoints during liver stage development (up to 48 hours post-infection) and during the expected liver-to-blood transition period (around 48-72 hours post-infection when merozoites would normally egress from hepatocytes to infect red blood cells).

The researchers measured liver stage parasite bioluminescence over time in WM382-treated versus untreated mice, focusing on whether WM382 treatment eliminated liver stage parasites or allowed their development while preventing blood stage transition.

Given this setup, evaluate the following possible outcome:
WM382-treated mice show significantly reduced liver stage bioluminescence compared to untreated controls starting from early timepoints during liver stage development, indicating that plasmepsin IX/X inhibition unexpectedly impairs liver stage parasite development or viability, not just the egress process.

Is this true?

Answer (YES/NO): NO